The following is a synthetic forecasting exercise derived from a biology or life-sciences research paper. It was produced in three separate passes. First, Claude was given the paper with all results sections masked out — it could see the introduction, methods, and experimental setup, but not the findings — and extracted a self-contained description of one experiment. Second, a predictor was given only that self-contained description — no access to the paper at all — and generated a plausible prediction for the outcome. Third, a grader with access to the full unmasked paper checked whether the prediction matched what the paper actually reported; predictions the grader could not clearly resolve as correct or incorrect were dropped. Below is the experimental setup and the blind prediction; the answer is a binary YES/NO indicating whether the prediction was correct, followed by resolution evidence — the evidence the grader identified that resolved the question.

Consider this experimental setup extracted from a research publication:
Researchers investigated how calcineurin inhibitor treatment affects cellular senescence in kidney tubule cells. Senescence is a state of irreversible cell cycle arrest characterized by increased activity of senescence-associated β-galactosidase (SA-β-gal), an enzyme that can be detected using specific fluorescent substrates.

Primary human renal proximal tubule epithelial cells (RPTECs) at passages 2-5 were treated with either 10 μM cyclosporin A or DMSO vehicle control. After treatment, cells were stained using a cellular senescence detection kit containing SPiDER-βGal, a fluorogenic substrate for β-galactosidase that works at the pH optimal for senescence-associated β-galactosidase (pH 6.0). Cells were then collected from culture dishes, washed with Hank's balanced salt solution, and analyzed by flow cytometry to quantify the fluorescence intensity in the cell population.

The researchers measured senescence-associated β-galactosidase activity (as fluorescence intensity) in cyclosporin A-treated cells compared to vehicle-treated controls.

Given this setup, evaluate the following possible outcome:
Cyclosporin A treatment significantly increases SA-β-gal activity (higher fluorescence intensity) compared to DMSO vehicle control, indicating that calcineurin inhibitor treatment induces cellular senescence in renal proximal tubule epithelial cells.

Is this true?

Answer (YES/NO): YES